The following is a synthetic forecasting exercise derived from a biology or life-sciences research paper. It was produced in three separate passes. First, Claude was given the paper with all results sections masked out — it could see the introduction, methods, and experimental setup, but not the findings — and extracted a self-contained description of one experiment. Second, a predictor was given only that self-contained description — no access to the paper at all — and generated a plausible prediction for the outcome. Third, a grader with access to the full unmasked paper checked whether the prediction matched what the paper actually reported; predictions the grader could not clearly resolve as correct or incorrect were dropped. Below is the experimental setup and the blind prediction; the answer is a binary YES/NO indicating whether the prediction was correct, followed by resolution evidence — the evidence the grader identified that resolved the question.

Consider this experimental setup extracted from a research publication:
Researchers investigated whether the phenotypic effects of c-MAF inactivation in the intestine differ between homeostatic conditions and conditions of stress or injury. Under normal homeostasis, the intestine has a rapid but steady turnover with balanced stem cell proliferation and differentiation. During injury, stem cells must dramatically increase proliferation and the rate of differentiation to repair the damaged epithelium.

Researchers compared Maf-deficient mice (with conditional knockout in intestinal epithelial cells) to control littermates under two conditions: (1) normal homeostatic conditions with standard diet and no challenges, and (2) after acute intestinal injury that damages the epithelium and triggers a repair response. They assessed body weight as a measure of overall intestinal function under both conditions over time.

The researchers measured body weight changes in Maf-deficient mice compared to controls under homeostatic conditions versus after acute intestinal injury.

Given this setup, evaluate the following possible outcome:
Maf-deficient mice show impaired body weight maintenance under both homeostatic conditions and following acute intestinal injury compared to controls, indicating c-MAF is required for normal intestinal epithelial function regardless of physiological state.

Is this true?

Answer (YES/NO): NO